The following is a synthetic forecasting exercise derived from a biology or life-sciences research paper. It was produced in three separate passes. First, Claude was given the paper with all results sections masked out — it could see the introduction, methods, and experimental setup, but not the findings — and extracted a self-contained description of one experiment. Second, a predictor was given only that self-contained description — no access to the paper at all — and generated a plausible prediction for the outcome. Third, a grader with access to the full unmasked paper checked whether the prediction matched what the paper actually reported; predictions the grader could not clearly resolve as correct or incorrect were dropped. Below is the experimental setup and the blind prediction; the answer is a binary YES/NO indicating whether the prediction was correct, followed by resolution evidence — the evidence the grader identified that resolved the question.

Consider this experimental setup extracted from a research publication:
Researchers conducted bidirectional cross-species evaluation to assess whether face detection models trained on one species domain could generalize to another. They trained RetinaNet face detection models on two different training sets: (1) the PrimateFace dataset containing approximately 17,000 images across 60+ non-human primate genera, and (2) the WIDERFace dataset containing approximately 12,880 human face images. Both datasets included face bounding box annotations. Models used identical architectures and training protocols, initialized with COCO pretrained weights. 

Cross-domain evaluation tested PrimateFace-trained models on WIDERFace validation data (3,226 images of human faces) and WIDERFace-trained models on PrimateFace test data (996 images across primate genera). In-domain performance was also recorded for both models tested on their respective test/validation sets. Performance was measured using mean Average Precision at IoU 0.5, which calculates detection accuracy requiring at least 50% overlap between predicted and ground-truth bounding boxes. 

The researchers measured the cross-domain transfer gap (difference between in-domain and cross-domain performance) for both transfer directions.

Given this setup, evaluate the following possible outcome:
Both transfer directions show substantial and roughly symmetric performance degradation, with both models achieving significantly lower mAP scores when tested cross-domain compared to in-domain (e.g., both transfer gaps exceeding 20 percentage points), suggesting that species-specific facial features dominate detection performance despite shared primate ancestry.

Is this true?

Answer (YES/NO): NO